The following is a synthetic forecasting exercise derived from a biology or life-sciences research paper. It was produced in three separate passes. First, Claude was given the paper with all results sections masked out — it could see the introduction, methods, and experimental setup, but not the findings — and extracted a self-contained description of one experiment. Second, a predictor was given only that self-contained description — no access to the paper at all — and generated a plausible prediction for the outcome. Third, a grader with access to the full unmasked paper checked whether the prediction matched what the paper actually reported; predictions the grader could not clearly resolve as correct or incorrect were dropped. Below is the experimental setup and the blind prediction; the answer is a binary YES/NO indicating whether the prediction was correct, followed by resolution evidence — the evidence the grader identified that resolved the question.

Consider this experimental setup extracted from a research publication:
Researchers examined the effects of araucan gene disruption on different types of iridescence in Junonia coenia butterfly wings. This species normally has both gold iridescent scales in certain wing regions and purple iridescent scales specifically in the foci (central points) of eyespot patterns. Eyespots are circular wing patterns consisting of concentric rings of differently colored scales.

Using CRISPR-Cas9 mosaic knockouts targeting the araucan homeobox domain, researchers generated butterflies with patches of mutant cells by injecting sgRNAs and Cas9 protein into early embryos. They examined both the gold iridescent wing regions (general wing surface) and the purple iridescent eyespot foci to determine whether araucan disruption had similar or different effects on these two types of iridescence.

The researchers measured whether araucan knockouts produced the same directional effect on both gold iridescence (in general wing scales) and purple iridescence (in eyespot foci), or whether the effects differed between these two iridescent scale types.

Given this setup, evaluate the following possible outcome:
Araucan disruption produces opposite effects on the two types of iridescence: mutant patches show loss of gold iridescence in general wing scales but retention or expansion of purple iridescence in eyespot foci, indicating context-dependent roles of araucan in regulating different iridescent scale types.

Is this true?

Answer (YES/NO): NO